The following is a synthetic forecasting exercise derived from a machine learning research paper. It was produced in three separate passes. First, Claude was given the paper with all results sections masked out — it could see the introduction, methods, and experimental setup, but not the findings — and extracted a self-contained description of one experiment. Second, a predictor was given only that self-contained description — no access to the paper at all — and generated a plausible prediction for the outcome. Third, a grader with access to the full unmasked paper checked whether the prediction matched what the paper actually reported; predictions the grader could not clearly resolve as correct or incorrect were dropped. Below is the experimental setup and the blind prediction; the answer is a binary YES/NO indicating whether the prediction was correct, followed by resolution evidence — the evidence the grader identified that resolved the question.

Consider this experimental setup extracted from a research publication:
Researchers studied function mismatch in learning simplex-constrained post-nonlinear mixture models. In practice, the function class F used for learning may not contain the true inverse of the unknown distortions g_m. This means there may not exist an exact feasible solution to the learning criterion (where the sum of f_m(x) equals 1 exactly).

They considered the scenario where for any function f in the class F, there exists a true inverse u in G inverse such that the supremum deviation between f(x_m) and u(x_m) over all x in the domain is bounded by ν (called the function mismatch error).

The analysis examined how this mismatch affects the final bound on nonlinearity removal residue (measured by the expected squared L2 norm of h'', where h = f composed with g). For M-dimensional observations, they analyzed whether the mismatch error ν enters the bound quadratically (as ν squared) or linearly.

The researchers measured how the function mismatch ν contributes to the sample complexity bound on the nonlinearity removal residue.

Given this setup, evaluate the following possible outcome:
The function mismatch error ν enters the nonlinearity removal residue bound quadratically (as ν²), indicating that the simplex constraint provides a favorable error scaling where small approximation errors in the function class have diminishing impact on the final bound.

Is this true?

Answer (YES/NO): NO